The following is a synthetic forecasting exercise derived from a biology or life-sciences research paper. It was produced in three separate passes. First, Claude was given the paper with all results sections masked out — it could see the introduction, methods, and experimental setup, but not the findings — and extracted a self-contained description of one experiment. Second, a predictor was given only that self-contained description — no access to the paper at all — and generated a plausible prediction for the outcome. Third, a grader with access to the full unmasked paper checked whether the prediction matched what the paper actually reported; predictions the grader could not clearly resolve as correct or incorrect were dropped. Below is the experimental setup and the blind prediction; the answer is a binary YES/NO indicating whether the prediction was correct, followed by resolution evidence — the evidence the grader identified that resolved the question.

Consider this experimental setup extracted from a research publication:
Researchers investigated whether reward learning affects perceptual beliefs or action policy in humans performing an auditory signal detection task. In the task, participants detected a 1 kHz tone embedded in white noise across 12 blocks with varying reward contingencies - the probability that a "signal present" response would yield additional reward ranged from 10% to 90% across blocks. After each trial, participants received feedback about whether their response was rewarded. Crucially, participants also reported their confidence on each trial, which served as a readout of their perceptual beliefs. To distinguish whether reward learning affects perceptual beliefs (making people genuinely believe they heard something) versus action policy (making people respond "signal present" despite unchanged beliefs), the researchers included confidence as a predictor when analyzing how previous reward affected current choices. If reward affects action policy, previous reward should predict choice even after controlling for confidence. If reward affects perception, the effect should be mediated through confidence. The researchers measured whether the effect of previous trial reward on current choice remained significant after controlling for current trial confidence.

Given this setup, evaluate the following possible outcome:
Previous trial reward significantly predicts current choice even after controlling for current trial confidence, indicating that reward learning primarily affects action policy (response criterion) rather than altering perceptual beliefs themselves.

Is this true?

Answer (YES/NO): YES